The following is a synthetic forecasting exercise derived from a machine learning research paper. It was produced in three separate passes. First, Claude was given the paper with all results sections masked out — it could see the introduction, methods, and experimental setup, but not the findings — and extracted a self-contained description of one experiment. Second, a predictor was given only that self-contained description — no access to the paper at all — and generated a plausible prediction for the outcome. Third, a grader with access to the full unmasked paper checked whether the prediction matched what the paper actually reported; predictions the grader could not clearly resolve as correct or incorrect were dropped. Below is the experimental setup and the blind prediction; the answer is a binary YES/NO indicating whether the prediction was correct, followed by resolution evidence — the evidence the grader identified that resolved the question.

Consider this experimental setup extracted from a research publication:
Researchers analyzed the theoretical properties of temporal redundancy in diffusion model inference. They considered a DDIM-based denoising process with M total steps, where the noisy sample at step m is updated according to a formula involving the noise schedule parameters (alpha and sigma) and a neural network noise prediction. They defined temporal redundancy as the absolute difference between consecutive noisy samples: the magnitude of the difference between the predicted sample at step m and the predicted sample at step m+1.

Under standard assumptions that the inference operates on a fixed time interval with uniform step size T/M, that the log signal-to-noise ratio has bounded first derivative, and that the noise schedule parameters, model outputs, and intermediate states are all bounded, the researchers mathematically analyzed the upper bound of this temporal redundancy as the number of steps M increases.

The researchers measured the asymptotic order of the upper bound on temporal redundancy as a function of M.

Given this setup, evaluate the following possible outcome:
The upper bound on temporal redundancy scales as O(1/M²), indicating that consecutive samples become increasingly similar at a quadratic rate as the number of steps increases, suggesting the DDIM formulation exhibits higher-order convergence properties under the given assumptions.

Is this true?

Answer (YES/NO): NO